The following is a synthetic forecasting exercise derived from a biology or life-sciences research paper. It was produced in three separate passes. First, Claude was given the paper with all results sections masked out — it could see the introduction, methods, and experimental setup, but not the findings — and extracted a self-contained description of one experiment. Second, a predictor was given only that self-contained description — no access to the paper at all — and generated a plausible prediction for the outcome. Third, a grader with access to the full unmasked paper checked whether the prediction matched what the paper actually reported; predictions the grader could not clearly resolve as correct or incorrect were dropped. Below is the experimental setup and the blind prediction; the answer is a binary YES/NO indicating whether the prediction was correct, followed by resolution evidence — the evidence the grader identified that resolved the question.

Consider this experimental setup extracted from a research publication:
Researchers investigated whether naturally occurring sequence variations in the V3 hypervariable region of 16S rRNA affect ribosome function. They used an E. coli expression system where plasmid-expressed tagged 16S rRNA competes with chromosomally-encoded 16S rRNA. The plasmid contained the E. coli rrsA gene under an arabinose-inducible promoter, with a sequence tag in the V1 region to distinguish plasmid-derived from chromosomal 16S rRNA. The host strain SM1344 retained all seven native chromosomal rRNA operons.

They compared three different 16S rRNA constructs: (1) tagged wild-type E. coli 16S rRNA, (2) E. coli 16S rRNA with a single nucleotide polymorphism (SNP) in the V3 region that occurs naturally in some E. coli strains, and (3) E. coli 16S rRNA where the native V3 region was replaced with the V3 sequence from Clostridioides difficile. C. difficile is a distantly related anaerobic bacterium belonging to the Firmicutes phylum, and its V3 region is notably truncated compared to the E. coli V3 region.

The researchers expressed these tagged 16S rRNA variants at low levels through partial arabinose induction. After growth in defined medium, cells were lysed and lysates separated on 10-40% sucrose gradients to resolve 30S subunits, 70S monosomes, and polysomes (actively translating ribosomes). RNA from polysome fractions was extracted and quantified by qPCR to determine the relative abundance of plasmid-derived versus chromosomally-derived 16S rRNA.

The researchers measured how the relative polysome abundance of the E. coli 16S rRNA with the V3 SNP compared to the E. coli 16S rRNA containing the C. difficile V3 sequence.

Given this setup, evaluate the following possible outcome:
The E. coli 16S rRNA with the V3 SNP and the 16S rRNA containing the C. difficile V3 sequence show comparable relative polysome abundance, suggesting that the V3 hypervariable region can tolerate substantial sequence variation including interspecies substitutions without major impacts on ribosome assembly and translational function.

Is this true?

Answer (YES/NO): NO